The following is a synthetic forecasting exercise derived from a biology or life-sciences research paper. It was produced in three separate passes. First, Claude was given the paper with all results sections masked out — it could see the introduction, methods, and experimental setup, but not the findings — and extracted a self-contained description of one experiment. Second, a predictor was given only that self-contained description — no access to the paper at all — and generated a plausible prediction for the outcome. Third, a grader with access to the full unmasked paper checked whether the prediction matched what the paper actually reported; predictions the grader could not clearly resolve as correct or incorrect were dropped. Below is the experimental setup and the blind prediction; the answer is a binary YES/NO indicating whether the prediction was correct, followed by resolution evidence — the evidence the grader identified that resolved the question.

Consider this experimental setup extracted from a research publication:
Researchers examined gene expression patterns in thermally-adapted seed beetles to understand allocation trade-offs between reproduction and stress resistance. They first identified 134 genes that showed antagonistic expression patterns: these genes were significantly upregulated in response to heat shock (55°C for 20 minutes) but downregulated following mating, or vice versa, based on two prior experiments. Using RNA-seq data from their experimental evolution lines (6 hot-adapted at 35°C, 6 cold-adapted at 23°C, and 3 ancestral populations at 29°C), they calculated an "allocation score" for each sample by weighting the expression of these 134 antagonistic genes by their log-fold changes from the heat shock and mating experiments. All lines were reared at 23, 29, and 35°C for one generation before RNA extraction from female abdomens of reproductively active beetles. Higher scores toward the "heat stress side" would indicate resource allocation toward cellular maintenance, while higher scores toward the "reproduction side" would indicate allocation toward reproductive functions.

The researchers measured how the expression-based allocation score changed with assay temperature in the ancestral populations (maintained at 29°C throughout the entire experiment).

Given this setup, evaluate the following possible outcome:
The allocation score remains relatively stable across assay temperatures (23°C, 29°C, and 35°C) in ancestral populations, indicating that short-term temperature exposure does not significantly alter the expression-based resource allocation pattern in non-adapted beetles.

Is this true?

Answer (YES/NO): NO